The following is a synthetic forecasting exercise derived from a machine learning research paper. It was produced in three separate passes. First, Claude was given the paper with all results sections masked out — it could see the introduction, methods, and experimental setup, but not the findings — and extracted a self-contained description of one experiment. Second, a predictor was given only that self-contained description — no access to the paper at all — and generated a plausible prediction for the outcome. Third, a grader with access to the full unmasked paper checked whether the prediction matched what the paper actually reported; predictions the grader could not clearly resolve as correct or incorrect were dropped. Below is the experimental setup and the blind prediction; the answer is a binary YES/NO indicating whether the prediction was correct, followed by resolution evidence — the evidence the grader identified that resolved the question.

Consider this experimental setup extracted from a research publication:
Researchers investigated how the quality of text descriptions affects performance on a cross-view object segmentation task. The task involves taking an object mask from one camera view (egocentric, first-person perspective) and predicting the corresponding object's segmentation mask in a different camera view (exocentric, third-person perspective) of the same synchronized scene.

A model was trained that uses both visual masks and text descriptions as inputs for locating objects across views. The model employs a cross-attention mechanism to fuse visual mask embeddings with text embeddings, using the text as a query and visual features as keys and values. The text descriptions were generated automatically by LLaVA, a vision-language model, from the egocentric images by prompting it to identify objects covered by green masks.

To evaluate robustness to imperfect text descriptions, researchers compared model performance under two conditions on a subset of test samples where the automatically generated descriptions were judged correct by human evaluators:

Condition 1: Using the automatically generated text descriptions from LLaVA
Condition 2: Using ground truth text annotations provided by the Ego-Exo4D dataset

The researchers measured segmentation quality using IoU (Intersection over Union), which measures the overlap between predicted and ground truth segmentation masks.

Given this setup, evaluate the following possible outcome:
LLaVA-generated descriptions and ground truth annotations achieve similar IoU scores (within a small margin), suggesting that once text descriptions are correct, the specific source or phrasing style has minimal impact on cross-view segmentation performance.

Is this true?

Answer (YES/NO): YES